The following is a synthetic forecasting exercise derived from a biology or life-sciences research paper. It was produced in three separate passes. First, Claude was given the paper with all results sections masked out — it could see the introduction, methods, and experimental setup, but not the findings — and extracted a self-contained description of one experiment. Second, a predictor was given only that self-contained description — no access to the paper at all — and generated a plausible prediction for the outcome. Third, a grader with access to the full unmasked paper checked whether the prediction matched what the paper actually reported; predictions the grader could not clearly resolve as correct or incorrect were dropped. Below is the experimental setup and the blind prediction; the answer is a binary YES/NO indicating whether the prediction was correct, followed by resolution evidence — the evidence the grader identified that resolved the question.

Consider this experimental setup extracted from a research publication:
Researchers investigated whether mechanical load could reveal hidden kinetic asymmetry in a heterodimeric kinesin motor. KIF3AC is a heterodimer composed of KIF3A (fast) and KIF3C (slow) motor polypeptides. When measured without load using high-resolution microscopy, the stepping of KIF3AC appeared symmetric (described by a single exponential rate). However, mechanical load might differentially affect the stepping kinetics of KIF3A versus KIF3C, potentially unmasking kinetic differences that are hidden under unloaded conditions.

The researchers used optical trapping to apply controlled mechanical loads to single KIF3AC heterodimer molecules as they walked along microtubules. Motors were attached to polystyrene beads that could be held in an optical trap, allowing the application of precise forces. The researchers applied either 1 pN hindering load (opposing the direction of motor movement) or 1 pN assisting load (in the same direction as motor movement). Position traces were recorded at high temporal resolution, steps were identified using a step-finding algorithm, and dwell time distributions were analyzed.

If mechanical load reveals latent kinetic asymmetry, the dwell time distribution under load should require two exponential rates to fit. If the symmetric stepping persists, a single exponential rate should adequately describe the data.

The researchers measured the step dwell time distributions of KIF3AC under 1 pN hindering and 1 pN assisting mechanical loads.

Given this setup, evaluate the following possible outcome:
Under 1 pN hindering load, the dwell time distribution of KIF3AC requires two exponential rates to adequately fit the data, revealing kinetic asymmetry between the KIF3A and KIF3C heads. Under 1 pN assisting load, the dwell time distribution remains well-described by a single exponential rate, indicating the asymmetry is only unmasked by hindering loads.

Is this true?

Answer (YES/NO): NO